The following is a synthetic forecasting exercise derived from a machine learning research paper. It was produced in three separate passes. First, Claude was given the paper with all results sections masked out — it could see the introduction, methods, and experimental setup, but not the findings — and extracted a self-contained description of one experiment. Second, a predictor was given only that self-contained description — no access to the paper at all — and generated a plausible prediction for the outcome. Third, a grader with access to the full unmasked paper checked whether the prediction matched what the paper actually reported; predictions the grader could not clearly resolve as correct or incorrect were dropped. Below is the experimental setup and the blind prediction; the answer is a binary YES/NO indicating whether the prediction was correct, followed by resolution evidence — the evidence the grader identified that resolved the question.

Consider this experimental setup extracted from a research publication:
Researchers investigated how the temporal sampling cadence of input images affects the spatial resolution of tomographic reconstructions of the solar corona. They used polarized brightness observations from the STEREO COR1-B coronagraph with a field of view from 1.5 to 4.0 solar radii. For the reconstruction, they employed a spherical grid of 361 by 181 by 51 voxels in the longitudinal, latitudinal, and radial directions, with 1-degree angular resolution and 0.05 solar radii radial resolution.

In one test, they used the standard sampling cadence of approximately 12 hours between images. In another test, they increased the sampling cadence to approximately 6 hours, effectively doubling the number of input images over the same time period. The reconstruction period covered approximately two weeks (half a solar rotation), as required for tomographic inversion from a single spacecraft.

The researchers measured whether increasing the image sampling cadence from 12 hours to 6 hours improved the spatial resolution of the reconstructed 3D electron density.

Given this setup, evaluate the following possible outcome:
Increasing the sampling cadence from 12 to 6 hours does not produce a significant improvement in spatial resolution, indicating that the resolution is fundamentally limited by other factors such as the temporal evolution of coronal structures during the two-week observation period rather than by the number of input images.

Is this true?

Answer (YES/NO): YES